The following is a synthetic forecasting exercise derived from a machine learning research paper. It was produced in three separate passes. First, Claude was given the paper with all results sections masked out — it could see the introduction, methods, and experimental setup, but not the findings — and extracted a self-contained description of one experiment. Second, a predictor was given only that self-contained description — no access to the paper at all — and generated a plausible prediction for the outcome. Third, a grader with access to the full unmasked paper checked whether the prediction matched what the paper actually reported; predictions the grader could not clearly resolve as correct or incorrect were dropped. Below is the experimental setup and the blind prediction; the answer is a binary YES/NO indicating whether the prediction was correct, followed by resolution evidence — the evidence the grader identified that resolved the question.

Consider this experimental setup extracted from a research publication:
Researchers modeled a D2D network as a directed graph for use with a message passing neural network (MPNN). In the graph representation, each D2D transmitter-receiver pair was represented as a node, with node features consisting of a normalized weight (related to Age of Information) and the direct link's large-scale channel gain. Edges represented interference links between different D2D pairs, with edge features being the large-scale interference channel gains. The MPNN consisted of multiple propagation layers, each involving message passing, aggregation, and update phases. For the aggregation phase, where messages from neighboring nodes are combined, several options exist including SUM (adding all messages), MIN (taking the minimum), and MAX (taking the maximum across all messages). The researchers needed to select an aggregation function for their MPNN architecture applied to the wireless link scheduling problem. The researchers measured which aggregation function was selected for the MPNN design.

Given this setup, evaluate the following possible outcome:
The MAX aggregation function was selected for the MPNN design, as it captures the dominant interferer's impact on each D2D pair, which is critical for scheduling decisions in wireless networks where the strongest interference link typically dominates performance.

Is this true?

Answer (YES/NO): YES